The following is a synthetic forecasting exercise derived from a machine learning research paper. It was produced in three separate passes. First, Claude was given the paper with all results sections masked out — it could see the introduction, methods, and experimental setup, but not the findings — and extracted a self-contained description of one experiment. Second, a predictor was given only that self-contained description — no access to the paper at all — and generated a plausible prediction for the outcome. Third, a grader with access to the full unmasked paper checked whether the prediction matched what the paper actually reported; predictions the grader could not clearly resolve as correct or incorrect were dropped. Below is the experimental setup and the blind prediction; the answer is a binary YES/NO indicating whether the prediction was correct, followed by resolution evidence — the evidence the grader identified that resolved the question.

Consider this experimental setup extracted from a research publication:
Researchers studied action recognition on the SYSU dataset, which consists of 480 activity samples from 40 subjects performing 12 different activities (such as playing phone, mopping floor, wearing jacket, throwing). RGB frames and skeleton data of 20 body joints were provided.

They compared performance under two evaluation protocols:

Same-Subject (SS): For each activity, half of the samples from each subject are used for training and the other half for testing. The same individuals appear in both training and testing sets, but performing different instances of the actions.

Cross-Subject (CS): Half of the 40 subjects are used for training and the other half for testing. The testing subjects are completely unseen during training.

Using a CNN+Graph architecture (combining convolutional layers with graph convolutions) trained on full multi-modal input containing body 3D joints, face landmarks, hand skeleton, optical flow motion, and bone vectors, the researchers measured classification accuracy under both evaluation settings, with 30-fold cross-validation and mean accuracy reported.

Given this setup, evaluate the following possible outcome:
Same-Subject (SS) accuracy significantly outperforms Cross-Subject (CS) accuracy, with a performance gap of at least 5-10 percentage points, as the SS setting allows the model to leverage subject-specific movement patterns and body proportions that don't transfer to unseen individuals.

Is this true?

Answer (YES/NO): NO